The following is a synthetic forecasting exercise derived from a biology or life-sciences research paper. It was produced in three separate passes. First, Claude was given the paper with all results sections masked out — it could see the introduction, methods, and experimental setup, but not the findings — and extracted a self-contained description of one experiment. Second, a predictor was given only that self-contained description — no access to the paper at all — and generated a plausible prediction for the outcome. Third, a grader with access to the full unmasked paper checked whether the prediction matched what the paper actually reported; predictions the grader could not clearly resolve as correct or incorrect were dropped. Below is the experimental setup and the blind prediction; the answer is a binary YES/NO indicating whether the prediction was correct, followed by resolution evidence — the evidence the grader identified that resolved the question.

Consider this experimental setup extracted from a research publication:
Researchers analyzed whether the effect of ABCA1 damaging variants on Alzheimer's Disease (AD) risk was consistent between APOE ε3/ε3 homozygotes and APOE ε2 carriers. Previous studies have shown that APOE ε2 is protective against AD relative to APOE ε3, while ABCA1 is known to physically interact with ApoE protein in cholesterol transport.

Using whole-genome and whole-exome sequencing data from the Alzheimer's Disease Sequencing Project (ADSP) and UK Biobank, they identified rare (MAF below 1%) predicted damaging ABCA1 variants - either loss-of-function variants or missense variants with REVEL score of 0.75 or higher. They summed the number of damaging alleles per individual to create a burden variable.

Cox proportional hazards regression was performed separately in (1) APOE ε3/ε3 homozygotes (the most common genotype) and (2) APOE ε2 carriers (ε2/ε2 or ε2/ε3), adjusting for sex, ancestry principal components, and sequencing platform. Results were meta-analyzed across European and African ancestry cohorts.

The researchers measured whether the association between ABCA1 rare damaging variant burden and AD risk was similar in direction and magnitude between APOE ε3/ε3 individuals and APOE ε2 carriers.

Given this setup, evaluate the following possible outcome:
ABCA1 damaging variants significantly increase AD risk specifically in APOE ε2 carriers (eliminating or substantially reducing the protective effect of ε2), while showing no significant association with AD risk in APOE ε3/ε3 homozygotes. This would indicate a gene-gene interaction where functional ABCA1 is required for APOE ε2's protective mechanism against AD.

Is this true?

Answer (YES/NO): NO